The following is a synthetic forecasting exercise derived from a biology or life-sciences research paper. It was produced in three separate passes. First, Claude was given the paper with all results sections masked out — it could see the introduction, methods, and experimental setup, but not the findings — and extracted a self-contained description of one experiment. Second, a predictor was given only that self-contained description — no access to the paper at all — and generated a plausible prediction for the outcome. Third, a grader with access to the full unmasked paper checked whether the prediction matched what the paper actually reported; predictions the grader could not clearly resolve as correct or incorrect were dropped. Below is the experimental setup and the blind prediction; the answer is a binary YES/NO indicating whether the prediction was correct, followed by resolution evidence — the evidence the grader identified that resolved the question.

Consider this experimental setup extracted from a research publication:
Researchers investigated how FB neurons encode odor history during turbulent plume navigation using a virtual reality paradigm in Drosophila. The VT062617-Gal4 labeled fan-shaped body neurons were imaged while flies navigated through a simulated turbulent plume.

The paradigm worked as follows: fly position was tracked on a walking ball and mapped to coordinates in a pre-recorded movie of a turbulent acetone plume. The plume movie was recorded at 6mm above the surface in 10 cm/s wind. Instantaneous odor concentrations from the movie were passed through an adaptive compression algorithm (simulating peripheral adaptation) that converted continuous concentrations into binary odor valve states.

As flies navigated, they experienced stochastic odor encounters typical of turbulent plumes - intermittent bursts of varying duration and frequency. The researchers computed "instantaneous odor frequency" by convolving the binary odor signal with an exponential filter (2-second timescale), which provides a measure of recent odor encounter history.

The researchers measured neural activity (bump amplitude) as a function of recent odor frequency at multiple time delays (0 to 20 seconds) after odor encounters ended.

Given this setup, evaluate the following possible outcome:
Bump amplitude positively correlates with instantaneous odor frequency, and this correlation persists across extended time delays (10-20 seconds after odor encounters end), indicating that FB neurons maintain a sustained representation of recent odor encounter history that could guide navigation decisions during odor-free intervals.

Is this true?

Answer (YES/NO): NO